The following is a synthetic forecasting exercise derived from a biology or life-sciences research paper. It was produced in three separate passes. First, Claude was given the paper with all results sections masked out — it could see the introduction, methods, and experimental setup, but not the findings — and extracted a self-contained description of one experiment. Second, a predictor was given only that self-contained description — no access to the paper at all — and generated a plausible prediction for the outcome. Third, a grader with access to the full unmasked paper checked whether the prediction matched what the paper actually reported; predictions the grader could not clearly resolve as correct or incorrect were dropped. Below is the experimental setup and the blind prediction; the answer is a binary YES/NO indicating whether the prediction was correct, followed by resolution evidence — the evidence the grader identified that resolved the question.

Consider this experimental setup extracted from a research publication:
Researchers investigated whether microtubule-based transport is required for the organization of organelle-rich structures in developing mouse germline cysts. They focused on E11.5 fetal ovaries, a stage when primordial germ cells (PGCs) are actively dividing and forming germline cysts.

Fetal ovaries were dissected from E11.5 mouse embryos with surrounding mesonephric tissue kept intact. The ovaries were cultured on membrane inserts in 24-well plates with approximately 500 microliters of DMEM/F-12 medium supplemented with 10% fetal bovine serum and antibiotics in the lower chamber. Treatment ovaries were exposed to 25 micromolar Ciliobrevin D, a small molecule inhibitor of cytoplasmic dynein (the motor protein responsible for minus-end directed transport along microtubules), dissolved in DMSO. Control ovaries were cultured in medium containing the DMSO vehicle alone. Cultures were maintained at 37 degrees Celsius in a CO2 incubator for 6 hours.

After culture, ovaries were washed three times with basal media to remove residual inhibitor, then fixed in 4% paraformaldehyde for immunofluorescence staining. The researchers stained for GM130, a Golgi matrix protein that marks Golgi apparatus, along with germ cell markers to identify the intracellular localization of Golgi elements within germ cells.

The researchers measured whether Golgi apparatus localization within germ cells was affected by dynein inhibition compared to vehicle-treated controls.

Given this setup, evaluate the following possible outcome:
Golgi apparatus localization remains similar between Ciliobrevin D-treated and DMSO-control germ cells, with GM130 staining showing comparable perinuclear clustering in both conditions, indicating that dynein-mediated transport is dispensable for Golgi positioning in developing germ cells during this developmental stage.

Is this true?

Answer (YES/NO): NO